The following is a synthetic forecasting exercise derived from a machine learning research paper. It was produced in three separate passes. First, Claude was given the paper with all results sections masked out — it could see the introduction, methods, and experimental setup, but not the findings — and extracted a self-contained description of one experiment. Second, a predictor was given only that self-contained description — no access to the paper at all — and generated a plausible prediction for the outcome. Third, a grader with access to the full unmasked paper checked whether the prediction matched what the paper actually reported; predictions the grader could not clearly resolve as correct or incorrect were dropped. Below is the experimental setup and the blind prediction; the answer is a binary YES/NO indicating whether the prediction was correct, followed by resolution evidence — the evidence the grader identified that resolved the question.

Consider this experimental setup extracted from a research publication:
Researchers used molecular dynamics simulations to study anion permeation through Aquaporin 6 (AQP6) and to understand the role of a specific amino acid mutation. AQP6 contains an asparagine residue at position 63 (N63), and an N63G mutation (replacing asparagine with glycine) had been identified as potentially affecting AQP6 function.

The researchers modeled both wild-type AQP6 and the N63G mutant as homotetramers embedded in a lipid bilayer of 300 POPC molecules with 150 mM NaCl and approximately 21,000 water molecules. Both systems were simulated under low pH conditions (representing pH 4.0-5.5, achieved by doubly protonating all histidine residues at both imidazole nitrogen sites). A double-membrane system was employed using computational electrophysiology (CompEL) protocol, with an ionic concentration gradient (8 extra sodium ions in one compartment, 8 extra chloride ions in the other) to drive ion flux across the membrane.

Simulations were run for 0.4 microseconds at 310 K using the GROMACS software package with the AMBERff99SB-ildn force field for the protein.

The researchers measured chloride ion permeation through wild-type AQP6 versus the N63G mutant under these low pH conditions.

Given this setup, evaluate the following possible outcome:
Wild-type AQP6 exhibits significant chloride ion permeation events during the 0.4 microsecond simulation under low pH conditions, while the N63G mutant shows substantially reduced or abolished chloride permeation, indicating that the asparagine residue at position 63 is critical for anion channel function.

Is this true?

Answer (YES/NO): YES